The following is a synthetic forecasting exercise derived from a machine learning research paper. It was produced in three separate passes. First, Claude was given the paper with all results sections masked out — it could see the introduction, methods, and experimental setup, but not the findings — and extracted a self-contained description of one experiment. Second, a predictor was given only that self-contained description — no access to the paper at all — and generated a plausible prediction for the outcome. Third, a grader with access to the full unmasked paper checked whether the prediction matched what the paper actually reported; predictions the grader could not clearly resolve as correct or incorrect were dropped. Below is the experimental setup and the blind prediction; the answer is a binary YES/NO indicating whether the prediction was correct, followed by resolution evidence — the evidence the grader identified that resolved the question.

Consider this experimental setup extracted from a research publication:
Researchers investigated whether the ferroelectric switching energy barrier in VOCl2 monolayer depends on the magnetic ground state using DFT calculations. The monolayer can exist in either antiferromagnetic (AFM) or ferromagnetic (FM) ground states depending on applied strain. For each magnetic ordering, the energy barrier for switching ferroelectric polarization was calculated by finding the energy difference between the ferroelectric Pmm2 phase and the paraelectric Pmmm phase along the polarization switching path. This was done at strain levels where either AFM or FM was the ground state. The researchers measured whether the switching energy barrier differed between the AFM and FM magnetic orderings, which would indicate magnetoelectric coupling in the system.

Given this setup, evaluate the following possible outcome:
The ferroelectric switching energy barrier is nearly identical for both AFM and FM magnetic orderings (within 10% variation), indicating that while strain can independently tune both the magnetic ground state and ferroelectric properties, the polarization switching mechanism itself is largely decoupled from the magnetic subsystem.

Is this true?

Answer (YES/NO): NO